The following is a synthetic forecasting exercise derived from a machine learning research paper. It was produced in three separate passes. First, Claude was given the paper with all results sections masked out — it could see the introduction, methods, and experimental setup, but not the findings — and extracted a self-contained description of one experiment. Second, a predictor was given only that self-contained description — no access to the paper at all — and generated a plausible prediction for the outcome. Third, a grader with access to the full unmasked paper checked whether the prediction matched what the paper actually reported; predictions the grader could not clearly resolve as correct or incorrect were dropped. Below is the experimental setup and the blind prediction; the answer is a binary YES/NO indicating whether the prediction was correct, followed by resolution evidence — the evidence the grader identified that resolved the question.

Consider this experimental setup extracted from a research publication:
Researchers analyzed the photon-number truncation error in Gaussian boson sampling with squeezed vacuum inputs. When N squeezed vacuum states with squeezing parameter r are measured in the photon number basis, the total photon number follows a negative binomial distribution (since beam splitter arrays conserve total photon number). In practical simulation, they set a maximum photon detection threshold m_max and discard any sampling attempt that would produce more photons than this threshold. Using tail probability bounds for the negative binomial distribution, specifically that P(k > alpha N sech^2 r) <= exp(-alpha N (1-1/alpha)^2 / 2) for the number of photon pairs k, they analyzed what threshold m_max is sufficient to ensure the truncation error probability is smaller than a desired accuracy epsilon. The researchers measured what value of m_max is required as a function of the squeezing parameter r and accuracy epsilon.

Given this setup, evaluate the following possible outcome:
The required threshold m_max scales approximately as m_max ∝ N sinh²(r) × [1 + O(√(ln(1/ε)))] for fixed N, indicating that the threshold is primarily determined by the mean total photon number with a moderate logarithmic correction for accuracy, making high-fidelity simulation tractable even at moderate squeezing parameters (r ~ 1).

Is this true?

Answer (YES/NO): NO